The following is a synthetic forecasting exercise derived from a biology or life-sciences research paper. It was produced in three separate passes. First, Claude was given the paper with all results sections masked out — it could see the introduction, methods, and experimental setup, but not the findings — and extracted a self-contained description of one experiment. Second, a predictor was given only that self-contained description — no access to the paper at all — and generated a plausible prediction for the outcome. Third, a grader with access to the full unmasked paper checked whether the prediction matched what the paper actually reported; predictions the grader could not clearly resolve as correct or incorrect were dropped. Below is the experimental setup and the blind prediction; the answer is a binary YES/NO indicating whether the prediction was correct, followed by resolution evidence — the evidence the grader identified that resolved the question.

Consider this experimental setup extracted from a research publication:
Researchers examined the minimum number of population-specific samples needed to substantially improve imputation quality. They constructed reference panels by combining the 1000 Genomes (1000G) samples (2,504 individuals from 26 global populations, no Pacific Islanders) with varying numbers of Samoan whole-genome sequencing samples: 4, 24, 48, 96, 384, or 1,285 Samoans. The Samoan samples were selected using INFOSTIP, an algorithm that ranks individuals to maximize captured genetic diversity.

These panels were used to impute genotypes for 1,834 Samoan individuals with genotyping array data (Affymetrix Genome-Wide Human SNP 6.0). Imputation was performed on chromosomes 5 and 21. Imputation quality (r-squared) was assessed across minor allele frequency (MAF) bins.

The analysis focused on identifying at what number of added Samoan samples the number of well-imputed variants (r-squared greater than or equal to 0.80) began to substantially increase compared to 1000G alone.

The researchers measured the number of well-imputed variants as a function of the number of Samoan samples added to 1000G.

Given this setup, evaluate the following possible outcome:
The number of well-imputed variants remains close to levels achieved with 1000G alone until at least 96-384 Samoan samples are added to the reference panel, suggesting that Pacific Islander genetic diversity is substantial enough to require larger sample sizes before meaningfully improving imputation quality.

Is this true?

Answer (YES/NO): NO